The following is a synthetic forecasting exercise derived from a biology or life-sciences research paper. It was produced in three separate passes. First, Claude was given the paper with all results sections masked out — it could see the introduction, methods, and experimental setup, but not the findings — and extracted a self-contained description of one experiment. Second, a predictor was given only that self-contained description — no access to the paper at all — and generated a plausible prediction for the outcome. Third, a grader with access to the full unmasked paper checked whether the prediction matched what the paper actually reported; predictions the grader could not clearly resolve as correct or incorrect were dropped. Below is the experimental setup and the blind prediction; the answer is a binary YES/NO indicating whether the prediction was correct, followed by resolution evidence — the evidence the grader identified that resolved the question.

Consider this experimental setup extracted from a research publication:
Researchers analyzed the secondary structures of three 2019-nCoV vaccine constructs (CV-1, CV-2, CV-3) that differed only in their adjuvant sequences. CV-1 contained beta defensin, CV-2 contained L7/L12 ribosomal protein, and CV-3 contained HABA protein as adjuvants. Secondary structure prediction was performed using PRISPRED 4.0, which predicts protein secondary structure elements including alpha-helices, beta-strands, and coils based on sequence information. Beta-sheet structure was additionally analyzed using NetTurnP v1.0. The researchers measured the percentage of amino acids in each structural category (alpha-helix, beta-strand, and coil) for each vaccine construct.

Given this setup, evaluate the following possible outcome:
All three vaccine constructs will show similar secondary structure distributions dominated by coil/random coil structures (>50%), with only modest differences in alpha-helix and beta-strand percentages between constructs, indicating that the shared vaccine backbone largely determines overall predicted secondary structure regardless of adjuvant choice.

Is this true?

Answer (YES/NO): NO